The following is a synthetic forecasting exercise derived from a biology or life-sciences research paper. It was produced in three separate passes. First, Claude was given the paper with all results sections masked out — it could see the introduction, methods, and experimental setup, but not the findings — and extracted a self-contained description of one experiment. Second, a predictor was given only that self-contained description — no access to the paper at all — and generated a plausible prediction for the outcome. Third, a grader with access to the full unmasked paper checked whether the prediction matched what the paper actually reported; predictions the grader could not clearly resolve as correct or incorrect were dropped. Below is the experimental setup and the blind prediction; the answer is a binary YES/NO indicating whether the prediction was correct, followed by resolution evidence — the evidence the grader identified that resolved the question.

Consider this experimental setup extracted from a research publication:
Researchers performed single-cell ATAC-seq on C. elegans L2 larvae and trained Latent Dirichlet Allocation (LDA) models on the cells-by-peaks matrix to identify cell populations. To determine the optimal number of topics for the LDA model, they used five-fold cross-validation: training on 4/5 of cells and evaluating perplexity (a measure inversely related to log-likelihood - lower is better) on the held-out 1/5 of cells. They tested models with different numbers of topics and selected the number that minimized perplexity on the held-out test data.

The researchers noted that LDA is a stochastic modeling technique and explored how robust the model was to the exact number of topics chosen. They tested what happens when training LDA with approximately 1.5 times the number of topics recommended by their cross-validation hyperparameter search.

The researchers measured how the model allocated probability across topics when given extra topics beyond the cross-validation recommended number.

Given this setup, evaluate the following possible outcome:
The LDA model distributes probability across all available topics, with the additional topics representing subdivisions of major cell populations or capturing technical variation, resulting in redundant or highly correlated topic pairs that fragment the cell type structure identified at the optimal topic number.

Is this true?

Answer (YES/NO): NO